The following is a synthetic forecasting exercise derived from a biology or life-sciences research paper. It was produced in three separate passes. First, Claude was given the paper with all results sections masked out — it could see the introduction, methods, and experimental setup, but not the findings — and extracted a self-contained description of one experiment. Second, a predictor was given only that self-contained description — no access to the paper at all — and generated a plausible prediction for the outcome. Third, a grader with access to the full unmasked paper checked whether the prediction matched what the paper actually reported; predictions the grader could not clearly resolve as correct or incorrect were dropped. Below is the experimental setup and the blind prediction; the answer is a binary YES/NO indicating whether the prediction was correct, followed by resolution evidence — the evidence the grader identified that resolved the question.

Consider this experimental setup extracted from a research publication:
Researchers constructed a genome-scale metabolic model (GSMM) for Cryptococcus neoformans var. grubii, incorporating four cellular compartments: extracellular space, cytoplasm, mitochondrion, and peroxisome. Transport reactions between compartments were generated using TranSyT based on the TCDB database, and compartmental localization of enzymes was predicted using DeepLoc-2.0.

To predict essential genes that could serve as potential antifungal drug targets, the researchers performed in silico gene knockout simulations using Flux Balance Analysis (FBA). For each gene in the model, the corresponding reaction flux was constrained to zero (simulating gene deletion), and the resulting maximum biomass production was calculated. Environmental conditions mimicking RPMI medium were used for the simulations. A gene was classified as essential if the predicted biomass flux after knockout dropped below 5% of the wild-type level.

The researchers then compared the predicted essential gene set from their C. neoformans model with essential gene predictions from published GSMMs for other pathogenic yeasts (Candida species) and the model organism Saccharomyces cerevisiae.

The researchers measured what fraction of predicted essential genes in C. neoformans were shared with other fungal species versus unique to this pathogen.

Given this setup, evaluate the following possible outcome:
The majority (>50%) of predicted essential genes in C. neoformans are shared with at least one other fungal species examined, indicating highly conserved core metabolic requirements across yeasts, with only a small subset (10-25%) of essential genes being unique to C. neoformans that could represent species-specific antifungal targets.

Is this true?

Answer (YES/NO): NO